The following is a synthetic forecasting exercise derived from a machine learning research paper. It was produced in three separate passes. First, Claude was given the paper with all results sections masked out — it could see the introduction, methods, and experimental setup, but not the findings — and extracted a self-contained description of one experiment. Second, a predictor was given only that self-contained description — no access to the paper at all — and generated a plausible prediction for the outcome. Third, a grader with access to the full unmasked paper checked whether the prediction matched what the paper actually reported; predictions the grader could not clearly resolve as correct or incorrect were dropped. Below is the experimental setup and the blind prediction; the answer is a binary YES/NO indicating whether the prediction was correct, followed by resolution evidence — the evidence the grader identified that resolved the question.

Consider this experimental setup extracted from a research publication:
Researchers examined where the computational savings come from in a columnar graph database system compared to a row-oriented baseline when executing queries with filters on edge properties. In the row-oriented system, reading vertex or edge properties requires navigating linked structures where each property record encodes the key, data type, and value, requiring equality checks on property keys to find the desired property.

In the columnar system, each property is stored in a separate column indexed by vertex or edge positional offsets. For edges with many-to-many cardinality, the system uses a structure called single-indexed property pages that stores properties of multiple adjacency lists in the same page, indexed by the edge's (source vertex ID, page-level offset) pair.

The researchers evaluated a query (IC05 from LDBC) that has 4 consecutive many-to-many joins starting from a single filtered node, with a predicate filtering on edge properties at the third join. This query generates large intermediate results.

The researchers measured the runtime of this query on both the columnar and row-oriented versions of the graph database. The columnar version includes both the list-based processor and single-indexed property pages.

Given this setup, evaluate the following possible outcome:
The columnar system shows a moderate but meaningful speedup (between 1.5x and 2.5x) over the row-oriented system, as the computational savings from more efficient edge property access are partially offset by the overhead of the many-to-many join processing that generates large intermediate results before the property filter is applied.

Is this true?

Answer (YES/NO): NO